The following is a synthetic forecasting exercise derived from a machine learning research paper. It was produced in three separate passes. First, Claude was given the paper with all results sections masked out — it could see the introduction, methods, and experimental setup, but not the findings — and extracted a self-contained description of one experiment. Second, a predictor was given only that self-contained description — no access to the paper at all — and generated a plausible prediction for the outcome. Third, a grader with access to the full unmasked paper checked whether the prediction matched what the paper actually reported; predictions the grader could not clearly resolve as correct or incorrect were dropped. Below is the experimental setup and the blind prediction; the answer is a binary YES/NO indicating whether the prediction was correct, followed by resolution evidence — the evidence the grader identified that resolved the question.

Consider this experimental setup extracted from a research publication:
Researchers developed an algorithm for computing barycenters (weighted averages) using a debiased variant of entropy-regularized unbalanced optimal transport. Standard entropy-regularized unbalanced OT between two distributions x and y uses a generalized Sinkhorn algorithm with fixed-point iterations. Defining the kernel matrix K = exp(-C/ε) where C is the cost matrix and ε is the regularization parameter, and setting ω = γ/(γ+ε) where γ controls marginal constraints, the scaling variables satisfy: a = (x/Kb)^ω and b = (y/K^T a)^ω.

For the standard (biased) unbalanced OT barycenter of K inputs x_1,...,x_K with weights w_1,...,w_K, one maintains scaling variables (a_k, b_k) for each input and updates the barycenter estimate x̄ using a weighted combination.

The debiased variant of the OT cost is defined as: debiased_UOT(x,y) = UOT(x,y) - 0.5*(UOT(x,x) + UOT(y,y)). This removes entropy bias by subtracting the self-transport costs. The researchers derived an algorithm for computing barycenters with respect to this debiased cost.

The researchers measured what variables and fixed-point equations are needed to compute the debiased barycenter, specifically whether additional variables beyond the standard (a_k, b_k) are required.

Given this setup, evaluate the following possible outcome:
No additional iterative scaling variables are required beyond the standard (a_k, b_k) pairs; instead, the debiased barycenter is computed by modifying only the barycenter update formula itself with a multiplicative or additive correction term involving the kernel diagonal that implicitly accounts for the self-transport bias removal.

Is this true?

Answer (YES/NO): NO